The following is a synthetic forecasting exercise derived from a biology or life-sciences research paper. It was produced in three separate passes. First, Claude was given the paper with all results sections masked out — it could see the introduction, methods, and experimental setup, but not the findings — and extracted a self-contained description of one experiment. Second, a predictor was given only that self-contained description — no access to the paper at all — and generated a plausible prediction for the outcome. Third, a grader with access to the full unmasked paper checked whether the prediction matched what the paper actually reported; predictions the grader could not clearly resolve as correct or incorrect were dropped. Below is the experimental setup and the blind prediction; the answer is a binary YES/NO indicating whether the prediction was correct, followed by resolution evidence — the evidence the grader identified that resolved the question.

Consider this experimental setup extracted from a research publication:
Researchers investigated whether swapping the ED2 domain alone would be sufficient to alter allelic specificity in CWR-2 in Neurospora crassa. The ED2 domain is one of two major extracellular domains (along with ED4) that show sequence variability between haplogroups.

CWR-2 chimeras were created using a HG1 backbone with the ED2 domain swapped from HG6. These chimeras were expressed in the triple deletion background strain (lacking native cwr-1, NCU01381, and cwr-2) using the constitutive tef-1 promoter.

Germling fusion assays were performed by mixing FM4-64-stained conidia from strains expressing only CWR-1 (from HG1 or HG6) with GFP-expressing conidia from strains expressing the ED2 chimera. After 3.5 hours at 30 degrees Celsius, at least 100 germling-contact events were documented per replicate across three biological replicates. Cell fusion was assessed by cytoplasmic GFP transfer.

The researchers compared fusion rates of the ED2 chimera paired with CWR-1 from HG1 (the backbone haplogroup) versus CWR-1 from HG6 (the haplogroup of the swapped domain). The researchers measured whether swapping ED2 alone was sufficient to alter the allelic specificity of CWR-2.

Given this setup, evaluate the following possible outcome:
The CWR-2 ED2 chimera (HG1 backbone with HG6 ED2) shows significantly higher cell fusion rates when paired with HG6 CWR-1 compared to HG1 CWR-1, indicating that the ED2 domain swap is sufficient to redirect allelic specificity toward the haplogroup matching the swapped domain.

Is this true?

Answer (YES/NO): YES